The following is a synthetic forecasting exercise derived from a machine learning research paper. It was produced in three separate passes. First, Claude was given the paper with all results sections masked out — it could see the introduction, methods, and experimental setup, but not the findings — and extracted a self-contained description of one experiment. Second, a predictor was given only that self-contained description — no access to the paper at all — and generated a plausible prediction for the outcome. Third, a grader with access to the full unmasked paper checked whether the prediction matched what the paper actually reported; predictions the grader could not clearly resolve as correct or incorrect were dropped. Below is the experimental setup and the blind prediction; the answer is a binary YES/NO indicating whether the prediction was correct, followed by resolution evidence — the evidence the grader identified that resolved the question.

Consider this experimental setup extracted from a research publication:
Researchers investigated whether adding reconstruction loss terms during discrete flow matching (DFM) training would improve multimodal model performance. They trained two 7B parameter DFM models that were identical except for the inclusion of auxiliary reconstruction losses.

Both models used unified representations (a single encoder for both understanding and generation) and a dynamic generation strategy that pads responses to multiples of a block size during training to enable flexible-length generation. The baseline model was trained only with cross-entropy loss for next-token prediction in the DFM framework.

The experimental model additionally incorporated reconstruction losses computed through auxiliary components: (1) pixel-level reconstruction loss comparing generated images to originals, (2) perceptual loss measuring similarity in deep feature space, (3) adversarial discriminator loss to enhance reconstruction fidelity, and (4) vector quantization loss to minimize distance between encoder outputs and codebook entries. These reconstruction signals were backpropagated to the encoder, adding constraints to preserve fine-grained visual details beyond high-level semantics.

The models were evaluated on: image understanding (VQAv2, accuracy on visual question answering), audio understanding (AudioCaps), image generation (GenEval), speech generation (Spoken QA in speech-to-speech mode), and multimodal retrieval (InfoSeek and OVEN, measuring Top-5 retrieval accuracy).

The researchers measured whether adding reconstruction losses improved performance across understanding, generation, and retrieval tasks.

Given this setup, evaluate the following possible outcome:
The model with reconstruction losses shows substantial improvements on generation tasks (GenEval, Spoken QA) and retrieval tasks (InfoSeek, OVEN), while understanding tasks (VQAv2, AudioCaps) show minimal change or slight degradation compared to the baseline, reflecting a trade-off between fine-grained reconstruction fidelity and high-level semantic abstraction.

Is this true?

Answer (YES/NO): NO